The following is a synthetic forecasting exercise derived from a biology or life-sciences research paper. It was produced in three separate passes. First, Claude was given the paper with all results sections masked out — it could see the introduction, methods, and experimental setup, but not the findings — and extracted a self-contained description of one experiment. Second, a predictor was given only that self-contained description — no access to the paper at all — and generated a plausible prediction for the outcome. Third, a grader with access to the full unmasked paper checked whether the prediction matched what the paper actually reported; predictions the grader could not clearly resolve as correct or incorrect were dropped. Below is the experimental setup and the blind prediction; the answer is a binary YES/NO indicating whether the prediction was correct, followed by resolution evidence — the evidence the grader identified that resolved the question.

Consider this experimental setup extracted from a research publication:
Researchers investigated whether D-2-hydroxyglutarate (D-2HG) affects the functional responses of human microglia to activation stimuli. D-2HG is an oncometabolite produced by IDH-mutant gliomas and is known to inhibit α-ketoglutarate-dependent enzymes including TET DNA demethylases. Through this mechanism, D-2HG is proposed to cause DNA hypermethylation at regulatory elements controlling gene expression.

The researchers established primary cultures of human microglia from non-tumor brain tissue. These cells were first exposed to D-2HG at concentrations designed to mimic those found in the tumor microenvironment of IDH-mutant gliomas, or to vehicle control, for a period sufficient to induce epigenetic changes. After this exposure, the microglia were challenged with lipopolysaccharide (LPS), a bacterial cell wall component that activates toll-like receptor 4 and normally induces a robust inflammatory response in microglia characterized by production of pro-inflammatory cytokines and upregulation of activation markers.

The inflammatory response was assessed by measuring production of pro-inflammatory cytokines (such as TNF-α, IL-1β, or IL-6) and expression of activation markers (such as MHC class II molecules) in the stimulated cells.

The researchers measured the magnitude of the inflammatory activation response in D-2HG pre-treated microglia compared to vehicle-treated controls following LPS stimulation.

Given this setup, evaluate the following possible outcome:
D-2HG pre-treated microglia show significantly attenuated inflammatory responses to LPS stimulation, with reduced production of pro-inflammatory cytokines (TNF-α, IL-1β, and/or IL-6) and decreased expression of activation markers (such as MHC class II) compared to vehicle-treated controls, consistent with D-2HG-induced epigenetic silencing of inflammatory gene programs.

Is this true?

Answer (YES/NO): YES